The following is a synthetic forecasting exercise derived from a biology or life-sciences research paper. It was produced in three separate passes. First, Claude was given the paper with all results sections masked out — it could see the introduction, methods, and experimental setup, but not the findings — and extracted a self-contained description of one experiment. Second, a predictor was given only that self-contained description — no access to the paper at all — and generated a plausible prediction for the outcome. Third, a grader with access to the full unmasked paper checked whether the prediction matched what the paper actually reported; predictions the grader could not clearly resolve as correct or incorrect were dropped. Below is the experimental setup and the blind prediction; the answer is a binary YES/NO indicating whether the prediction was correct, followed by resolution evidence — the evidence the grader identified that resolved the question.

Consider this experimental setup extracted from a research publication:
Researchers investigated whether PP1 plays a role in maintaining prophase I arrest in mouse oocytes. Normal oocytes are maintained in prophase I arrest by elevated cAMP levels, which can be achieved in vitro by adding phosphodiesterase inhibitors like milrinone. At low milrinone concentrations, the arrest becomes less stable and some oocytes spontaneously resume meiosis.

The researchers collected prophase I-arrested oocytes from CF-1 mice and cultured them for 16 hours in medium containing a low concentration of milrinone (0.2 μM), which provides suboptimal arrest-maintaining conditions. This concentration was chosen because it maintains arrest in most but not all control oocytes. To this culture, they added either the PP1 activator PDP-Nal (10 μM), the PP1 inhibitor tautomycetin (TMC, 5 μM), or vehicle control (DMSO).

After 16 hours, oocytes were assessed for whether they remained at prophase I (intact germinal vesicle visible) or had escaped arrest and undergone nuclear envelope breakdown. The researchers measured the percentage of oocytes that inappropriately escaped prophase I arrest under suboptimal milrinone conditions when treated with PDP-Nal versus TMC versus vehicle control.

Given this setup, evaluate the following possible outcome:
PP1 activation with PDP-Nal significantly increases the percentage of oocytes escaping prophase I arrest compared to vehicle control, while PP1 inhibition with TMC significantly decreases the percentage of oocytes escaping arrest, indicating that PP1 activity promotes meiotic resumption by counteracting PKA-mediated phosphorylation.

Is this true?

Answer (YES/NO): NO